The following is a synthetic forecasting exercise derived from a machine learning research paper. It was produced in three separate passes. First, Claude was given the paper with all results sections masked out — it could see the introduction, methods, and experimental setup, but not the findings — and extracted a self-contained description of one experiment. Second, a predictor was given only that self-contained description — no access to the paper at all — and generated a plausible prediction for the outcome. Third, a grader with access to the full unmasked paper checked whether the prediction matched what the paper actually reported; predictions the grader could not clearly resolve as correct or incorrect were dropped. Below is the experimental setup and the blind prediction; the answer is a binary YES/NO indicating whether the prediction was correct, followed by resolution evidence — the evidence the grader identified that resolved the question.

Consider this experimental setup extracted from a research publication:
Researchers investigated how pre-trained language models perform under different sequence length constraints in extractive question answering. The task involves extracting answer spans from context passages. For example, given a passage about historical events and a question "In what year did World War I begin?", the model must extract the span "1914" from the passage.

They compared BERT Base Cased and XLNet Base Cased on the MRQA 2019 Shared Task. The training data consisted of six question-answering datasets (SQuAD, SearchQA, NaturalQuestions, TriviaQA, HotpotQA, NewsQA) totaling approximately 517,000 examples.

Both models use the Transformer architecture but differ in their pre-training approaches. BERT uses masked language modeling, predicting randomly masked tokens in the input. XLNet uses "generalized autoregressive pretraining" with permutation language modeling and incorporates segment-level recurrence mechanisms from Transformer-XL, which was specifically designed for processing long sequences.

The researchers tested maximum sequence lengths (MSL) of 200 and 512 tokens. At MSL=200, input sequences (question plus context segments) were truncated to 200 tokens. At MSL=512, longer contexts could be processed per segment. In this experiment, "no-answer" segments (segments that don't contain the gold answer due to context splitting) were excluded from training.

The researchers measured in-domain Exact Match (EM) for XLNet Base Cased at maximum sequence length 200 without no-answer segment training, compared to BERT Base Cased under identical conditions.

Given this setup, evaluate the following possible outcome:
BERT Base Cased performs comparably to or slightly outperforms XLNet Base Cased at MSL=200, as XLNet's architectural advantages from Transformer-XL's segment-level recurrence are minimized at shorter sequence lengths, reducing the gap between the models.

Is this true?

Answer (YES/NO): NO